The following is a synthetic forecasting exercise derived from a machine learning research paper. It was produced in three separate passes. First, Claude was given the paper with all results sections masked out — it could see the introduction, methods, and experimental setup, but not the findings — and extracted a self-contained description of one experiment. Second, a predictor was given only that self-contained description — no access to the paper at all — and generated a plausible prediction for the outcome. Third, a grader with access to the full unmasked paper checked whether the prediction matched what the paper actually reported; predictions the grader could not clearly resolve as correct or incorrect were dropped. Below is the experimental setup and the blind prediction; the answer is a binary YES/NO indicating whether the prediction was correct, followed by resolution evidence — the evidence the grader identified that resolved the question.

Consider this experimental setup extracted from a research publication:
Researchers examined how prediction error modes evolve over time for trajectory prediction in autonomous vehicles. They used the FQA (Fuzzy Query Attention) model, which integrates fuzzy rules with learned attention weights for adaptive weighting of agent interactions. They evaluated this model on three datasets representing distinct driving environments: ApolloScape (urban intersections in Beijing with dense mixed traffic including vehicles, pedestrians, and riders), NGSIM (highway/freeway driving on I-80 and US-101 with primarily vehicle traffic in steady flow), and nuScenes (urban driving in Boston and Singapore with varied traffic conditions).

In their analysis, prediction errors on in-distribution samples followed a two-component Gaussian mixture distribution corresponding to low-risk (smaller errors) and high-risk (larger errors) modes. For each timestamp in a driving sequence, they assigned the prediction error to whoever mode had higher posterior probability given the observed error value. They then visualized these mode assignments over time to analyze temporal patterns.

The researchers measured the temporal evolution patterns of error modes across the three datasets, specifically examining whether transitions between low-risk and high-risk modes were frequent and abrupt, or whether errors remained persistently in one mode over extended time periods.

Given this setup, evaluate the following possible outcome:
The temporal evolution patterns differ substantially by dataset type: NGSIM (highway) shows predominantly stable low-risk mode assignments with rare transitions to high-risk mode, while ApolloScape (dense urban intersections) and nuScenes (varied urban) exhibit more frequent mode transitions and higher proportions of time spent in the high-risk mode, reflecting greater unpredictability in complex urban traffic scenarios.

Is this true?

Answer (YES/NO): NO